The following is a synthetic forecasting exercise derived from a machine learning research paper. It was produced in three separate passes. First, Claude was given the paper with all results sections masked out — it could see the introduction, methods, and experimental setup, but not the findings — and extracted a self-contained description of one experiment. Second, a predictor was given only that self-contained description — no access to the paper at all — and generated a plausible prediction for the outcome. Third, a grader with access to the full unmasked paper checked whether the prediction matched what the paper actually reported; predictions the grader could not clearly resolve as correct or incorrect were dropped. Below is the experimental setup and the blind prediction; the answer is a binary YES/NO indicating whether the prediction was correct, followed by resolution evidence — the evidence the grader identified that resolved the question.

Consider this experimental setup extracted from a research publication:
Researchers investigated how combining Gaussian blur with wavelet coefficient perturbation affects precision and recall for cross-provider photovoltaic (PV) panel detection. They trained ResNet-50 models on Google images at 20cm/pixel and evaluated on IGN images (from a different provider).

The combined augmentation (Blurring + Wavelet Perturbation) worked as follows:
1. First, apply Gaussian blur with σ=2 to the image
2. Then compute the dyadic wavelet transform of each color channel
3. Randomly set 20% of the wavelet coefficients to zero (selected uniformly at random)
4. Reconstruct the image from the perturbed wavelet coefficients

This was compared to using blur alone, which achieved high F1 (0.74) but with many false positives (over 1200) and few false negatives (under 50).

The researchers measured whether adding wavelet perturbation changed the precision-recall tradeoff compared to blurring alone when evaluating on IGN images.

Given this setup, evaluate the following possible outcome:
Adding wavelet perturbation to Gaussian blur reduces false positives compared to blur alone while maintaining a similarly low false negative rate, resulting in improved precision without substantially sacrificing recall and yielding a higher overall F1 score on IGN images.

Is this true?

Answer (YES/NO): NO